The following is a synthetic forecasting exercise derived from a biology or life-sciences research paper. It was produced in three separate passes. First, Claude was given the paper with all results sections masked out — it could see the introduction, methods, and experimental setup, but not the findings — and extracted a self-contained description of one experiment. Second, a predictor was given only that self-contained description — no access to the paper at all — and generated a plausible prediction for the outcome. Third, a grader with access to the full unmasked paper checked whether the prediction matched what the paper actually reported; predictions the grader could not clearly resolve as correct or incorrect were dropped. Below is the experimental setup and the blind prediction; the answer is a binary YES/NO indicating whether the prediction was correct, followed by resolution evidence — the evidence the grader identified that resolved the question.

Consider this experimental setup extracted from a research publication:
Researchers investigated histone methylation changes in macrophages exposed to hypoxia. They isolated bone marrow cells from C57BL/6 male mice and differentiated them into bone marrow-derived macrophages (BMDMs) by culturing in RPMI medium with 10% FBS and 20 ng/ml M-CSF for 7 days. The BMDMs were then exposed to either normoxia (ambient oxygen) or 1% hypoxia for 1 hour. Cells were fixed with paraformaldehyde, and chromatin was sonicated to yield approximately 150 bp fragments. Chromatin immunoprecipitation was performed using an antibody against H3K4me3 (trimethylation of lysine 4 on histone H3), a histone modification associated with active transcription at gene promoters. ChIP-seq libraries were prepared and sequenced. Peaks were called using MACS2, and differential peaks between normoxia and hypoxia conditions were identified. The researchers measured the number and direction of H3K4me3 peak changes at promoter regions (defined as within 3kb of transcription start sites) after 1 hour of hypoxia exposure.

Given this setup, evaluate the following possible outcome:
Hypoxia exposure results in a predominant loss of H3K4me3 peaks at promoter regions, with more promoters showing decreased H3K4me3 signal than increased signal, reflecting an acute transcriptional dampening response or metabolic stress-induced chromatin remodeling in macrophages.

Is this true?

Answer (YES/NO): NO